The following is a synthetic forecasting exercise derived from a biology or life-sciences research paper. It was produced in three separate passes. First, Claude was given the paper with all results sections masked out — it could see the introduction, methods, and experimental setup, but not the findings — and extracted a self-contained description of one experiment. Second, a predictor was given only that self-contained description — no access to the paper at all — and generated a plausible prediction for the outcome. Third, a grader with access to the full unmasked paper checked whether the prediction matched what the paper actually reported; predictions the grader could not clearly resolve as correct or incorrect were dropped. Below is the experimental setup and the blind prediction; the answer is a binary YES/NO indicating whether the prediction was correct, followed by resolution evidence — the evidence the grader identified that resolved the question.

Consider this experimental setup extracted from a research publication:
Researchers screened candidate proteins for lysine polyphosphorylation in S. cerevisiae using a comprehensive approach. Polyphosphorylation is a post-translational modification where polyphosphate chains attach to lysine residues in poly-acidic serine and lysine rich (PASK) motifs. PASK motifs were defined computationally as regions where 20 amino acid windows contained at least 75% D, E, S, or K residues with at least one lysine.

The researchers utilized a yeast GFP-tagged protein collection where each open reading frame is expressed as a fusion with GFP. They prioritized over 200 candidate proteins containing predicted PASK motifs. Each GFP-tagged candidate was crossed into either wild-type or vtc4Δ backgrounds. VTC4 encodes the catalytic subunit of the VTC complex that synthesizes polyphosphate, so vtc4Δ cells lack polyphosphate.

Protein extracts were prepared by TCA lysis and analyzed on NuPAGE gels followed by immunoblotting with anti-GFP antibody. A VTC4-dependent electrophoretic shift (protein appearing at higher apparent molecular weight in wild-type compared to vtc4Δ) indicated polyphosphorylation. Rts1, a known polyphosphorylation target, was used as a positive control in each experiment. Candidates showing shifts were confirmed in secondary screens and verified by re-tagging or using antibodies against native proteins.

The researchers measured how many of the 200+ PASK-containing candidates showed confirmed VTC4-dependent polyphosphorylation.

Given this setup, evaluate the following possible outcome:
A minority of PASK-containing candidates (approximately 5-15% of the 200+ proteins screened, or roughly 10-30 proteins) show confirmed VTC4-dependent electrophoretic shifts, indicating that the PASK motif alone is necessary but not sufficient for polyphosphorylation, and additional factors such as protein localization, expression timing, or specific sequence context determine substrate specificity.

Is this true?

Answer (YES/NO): NO